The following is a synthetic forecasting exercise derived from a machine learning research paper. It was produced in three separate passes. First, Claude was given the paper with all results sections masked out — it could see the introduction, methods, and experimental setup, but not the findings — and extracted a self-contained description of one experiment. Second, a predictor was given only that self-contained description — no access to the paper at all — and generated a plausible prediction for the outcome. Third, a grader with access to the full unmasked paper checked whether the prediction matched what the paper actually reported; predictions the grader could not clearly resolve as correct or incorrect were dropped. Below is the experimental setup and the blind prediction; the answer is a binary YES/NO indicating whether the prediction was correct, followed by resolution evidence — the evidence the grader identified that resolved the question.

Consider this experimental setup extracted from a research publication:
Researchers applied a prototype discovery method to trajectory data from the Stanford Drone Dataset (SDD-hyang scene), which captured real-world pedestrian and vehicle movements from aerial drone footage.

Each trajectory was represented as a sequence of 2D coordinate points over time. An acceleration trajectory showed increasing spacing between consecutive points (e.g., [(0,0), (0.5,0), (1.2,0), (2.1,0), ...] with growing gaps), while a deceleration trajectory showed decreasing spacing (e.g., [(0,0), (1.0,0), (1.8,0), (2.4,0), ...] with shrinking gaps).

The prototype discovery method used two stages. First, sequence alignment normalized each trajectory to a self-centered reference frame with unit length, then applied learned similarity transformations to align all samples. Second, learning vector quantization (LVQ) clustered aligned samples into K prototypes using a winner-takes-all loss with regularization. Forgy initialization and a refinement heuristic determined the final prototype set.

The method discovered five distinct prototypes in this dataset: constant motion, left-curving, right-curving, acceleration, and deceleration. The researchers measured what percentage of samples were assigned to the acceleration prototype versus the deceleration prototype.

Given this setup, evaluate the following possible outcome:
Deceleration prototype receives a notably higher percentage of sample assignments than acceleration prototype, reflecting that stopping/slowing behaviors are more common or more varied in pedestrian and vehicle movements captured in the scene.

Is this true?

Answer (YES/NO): NO